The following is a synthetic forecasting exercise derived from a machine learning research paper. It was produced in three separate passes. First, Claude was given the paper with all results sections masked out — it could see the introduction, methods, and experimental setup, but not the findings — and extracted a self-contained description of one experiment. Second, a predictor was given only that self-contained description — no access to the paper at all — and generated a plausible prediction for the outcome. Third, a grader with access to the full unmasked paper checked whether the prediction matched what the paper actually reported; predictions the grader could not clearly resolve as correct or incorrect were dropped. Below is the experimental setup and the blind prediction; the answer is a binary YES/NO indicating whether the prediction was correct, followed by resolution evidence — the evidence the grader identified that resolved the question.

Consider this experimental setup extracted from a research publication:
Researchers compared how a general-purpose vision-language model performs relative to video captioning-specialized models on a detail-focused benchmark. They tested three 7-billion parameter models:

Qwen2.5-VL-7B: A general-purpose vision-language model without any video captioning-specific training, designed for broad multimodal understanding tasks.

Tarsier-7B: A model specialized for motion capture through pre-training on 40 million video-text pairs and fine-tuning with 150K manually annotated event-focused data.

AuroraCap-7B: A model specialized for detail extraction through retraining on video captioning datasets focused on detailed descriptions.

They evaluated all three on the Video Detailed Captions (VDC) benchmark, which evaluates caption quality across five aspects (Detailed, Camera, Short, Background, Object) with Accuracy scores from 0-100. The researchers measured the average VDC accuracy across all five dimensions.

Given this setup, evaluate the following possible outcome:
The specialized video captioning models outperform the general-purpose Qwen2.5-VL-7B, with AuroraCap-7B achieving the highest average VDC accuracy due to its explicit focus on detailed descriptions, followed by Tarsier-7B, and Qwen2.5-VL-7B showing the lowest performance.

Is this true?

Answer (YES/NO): NO